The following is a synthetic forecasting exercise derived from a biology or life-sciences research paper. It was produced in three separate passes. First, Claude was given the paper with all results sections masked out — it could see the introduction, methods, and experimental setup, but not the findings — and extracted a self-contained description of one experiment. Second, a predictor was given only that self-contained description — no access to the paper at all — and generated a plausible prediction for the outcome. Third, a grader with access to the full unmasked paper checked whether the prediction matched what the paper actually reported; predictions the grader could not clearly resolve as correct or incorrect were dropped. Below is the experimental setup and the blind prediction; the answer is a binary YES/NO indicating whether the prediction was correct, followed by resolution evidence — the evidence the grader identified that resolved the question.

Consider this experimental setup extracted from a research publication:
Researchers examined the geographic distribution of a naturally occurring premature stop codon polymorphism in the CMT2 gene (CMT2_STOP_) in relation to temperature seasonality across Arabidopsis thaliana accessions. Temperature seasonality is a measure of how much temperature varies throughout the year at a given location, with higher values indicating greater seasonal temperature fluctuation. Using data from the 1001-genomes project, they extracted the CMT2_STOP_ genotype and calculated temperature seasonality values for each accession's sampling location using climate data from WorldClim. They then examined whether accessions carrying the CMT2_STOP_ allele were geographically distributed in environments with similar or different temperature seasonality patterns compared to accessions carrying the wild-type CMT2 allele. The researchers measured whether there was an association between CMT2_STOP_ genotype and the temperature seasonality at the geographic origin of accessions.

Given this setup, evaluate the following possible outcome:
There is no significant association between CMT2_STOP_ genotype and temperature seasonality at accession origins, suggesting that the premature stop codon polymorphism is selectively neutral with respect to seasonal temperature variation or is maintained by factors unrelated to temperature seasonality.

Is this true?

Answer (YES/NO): NO